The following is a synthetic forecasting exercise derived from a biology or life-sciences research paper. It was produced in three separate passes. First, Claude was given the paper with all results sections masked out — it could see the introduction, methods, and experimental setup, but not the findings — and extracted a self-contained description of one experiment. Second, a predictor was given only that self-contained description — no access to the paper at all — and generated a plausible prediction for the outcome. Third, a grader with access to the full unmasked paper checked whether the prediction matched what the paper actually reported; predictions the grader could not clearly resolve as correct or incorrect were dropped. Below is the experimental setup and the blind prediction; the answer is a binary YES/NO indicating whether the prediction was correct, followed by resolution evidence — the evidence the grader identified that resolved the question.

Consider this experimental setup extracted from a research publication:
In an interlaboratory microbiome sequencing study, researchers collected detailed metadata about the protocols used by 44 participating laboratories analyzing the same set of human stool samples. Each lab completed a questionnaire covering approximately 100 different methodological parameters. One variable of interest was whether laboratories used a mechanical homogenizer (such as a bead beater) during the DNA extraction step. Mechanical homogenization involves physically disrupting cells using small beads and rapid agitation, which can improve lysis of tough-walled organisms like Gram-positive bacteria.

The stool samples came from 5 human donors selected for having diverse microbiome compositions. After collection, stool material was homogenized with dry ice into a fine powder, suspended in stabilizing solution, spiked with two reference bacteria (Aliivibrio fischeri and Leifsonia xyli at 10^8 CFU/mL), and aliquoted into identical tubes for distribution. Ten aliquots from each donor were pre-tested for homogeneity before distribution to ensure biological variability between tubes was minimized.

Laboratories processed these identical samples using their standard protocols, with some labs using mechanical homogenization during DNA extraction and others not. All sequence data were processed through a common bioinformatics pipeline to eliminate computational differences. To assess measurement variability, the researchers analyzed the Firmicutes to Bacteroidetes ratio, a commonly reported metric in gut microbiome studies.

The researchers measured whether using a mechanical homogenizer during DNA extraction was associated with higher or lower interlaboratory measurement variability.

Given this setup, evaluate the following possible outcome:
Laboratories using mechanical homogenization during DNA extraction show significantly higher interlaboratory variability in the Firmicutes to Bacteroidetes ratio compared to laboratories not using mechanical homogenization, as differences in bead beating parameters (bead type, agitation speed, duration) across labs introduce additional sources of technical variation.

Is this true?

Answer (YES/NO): NO